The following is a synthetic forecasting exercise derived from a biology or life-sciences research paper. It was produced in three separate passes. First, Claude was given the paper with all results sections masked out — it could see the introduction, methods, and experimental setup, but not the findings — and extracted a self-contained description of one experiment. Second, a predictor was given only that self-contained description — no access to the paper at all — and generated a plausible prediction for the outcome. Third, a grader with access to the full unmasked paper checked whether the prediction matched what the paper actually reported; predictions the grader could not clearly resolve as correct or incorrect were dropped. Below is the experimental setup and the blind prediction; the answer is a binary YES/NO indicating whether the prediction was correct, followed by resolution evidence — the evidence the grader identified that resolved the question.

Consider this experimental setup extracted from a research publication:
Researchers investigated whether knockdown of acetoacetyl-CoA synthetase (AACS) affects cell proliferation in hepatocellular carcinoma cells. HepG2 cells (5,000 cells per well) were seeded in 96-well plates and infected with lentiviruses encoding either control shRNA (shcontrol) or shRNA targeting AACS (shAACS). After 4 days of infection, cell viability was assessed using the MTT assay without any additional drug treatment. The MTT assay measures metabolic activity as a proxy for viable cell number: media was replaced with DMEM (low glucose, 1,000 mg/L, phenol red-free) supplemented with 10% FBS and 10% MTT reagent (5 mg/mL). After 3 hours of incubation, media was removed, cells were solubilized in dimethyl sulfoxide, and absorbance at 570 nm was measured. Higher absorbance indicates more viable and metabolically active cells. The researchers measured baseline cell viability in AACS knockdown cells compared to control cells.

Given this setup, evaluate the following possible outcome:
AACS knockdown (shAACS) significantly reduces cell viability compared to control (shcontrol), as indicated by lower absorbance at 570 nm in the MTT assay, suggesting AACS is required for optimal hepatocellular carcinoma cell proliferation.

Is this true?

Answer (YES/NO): NO